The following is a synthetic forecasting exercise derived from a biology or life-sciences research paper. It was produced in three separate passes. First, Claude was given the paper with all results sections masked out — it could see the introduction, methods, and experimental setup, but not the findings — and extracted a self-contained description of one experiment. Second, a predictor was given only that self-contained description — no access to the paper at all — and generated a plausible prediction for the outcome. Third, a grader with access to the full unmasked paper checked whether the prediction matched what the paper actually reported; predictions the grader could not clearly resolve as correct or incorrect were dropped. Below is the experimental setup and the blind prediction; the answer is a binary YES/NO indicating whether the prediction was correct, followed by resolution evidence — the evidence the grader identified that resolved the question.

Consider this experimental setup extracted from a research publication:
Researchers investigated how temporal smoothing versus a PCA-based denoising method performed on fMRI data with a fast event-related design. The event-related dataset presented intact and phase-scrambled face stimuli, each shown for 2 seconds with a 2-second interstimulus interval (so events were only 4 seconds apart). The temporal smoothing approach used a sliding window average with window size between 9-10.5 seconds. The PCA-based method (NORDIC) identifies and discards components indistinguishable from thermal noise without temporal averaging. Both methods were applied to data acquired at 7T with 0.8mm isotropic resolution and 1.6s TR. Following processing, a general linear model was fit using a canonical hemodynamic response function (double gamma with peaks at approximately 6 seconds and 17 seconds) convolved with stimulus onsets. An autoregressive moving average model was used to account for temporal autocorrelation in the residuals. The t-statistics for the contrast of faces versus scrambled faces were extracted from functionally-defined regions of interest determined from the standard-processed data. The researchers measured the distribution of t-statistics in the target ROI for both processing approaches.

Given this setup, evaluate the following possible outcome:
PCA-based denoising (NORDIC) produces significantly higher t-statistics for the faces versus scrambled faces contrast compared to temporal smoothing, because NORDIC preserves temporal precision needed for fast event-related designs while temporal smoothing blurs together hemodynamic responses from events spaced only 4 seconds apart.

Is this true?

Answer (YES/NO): YES